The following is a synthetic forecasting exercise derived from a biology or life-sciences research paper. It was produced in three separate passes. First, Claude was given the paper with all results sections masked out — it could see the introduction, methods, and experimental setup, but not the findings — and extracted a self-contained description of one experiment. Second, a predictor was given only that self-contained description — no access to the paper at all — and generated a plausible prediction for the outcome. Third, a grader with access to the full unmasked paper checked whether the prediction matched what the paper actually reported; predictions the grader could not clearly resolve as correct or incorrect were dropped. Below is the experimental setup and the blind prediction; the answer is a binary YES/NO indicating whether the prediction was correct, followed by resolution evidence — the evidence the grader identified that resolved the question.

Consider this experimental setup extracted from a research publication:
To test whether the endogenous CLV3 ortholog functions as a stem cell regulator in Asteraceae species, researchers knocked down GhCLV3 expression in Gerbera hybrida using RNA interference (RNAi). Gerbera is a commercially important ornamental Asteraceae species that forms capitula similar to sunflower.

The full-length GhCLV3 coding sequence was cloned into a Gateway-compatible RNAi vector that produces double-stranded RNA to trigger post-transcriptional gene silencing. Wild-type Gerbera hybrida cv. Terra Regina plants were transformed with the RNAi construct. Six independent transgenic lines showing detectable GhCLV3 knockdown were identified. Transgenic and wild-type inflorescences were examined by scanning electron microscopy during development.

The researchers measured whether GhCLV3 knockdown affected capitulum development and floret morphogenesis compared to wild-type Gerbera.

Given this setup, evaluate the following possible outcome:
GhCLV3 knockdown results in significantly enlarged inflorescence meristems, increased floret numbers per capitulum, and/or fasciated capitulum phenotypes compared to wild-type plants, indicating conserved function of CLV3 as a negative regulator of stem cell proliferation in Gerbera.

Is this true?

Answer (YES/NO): YES